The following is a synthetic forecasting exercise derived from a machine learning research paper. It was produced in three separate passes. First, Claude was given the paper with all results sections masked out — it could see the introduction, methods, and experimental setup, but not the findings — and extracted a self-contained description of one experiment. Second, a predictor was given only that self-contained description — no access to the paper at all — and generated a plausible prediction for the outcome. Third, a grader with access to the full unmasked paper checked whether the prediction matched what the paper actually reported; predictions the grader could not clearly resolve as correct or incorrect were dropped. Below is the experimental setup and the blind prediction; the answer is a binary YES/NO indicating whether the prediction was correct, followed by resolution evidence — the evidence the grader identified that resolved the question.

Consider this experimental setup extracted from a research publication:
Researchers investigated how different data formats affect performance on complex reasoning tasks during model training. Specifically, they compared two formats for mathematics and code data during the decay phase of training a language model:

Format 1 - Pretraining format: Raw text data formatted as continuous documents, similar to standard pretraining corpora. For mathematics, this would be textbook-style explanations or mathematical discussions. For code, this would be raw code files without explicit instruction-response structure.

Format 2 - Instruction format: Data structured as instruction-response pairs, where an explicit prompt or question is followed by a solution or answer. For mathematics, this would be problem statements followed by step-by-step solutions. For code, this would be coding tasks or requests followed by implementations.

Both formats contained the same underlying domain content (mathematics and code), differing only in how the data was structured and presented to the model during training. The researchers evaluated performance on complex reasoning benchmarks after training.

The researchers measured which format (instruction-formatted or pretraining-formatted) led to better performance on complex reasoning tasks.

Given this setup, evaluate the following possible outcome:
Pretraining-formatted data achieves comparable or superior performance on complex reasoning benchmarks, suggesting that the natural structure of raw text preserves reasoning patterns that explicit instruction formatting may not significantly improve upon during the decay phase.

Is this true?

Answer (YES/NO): NO